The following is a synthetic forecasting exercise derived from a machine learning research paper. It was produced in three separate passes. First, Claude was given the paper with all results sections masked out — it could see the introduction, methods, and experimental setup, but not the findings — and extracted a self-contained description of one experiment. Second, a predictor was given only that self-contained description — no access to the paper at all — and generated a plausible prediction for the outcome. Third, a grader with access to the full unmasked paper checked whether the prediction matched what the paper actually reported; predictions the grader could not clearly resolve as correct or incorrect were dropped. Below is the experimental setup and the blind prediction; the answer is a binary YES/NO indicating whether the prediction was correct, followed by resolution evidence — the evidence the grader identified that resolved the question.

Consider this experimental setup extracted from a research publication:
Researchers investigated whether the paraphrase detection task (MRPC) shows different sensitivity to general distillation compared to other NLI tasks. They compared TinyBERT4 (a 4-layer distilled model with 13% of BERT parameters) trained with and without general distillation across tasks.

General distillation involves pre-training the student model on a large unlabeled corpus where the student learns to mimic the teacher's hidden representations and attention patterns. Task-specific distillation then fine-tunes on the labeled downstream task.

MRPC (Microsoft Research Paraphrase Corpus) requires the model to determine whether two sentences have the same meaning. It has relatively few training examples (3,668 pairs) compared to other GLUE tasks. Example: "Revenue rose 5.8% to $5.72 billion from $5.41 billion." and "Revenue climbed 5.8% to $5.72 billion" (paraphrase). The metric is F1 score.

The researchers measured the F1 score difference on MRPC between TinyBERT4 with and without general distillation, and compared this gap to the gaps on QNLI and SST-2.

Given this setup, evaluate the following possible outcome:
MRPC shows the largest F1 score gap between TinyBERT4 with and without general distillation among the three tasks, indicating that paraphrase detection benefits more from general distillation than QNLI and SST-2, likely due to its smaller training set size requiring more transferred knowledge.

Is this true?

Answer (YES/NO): YES